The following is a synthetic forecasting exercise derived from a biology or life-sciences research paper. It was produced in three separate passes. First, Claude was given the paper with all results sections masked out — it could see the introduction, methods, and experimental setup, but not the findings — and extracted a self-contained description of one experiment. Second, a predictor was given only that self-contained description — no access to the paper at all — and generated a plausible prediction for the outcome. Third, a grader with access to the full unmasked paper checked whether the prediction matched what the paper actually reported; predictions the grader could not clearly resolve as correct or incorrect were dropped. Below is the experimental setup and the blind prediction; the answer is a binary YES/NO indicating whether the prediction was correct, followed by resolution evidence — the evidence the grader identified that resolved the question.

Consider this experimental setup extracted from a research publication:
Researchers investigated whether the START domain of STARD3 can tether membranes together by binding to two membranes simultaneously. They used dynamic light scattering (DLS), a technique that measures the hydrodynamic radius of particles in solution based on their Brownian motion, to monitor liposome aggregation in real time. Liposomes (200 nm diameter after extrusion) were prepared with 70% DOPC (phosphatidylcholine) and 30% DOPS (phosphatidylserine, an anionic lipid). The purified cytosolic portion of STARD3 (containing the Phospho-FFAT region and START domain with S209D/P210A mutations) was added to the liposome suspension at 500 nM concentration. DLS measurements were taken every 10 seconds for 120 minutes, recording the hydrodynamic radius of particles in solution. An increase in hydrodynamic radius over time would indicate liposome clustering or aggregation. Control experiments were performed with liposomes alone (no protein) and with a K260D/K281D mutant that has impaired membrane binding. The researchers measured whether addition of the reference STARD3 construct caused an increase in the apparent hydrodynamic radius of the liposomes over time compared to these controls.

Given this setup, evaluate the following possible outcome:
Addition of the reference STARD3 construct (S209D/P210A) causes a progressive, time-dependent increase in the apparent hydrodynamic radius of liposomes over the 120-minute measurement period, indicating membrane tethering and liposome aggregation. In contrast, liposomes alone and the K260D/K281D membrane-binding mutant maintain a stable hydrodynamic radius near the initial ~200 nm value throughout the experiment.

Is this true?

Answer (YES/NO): NO